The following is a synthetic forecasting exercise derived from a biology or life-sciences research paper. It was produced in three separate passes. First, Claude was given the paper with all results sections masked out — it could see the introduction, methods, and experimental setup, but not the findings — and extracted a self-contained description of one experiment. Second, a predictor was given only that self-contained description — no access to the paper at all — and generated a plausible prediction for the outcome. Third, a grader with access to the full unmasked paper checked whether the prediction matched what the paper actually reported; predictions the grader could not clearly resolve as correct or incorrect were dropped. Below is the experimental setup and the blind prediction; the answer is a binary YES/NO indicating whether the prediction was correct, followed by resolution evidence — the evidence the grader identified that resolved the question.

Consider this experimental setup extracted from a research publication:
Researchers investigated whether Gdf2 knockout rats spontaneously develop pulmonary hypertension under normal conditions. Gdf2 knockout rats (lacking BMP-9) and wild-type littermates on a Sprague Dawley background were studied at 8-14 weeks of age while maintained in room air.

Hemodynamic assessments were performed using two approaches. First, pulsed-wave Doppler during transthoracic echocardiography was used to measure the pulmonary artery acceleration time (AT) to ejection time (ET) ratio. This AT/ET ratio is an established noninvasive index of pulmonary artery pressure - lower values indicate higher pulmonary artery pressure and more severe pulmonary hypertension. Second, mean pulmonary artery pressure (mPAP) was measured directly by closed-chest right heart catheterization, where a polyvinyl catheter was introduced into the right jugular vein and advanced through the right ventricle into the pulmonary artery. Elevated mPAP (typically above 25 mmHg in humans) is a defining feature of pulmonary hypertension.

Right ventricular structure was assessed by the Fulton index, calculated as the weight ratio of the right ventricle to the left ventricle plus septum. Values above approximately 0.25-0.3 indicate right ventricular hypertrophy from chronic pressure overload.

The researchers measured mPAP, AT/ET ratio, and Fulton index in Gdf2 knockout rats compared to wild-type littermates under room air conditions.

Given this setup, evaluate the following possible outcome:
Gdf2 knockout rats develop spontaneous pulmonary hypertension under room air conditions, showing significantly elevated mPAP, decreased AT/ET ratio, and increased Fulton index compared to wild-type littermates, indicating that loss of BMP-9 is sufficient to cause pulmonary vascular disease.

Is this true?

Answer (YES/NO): NO